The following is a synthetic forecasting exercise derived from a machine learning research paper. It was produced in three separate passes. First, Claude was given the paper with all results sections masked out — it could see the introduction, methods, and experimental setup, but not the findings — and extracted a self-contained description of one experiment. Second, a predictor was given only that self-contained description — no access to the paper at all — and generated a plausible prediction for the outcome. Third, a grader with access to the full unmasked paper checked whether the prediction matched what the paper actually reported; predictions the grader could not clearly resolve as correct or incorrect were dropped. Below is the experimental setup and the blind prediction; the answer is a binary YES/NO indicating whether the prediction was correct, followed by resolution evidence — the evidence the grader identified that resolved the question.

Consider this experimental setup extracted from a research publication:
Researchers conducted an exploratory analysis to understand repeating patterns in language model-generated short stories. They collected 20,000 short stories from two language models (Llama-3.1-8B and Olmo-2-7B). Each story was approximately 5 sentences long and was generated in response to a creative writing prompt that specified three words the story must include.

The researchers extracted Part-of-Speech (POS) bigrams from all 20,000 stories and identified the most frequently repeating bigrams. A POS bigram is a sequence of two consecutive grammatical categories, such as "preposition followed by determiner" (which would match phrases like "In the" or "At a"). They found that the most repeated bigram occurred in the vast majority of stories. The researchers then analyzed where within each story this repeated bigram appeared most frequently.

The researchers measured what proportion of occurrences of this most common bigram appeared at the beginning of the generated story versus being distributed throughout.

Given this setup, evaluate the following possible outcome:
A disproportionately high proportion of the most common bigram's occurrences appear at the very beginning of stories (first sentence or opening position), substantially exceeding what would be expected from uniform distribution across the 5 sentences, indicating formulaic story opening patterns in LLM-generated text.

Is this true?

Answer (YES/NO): NO